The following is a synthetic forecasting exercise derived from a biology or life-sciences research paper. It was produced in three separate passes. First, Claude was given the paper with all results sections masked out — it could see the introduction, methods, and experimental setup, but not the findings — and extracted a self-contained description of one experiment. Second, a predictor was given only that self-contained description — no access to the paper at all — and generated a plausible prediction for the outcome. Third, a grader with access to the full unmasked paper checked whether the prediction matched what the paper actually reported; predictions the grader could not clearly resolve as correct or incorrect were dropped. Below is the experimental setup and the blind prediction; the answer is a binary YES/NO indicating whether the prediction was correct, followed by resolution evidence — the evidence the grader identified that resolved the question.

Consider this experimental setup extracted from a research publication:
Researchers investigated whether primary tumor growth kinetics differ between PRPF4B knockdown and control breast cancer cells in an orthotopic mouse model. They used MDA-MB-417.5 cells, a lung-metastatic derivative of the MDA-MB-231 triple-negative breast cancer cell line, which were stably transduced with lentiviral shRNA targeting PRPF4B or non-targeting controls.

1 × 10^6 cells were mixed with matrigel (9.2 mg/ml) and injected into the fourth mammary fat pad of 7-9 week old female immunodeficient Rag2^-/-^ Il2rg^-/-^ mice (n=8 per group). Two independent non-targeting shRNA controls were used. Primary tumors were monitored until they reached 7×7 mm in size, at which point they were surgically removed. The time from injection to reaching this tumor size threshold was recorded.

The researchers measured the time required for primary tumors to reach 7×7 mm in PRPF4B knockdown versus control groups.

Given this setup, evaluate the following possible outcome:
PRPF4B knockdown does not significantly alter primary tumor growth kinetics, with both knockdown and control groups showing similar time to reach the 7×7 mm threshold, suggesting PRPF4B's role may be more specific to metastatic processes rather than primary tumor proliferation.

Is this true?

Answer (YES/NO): YES